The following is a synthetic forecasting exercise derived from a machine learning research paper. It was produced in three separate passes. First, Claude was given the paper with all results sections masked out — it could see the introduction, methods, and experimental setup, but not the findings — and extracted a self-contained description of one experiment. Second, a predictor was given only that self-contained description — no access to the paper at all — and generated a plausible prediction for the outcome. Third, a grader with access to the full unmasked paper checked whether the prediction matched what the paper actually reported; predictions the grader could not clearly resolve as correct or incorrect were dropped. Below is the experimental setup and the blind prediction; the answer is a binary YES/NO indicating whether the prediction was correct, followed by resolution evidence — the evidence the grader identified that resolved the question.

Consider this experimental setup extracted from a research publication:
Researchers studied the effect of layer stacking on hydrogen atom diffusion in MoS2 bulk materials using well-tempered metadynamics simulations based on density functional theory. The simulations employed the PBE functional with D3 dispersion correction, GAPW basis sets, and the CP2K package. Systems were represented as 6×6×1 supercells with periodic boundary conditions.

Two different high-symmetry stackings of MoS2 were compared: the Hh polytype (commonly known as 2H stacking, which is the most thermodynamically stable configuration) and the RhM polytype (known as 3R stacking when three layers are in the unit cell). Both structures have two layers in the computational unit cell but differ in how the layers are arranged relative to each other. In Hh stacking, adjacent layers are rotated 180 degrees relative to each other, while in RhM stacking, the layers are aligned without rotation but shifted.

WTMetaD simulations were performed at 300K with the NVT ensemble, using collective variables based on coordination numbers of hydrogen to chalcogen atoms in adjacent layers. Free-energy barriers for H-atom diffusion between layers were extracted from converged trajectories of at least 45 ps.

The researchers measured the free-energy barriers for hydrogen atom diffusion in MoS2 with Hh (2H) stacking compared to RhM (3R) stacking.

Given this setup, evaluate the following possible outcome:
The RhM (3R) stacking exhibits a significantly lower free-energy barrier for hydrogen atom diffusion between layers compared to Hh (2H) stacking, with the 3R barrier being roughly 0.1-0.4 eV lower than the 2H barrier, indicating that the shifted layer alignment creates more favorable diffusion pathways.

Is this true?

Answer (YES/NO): NO